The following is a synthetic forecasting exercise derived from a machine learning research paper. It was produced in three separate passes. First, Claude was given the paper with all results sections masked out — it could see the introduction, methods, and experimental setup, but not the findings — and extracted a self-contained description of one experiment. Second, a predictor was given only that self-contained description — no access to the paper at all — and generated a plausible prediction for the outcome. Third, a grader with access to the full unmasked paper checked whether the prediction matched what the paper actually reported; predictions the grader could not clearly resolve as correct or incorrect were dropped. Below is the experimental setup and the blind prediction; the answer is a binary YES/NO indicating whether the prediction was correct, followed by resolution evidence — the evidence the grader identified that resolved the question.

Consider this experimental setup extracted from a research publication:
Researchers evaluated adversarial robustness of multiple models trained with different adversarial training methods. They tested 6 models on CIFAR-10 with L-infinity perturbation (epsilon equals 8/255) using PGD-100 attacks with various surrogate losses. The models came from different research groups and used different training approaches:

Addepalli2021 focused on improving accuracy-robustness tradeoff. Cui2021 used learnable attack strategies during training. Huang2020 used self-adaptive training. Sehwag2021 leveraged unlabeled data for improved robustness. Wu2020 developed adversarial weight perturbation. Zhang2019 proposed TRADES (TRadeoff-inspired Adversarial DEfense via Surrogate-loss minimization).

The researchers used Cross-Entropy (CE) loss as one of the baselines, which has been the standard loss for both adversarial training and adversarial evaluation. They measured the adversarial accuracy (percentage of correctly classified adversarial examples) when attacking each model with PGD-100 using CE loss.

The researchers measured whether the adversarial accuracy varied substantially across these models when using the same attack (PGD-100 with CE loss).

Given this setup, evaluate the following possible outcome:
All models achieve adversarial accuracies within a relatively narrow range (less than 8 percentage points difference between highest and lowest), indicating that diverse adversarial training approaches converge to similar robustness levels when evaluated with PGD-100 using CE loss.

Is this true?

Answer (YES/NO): YES